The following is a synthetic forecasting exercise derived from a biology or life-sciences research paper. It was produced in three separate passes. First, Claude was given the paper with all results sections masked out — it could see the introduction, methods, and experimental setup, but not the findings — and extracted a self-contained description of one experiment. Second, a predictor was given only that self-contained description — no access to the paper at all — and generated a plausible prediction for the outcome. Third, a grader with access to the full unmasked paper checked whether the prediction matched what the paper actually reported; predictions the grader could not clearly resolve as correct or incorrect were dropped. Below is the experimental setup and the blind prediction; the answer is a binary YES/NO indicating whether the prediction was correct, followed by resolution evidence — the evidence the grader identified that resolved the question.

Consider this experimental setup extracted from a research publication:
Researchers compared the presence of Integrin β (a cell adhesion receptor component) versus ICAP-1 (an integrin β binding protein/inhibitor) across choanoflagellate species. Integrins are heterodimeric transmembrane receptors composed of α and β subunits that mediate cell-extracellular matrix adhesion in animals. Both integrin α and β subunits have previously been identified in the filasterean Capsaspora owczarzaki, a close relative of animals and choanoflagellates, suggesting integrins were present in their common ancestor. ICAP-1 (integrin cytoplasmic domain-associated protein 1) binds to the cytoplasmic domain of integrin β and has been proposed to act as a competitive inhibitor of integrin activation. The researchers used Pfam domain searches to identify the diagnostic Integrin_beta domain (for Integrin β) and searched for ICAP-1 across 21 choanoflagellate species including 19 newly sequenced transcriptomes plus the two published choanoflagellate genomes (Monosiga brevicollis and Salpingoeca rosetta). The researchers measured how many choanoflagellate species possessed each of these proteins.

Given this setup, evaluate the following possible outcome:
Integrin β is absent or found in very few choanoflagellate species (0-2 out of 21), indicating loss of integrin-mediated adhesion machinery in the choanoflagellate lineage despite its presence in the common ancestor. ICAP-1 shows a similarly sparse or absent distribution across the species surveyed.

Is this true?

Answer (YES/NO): NO